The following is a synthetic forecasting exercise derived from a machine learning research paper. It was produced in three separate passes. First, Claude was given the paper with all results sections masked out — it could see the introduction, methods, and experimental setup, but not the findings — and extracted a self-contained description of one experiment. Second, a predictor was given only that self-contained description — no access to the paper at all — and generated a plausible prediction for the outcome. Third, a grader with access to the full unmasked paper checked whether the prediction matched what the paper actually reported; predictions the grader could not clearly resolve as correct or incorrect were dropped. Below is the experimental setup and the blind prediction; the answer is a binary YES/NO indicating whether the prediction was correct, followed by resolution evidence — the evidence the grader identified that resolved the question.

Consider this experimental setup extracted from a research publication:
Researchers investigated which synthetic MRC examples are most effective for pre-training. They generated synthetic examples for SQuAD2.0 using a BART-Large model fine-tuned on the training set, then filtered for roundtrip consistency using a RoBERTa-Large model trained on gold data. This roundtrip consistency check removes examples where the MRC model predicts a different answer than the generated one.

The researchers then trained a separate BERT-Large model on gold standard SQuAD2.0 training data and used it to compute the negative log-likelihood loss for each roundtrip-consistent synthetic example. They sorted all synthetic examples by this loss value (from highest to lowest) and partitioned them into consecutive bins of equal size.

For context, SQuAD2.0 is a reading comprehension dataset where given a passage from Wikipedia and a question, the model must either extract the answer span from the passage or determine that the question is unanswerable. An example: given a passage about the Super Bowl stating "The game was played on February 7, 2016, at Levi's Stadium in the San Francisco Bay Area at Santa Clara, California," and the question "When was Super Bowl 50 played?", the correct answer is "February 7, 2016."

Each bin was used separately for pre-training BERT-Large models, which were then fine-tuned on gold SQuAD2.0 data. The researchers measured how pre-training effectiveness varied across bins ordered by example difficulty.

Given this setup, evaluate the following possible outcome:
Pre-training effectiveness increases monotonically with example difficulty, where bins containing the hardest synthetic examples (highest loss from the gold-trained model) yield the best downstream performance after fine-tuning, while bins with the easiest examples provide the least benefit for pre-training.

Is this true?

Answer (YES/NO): YES